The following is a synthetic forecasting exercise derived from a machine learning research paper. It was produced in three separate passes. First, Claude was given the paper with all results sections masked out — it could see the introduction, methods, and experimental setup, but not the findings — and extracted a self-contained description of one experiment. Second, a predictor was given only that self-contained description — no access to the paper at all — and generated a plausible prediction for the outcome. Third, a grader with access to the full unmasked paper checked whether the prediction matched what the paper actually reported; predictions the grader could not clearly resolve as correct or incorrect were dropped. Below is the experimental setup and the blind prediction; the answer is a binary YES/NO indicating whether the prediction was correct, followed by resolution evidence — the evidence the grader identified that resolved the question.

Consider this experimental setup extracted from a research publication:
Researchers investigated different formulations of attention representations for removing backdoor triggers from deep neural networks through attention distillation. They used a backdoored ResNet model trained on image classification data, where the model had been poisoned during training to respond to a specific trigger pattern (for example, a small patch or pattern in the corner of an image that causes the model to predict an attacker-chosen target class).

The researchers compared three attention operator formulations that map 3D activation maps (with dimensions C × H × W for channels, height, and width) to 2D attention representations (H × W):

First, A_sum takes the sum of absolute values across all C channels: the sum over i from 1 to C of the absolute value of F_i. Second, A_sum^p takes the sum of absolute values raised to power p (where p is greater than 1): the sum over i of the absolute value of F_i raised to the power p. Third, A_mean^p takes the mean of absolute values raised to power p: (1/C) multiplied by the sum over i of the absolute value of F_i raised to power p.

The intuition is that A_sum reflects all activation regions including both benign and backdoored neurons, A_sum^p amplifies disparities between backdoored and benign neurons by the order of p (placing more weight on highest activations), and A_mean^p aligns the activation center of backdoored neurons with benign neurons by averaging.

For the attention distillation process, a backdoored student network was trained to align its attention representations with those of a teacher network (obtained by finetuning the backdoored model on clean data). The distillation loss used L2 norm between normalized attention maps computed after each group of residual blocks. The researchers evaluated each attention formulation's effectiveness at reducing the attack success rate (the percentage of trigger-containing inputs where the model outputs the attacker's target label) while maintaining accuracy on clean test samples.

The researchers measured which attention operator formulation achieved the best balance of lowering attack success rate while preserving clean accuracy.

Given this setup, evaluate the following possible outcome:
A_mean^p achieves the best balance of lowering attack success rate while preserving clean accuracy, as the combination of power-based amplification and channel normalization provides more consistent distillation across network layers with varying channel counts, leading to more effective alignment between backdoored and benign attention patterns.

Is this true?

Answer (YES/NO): NO